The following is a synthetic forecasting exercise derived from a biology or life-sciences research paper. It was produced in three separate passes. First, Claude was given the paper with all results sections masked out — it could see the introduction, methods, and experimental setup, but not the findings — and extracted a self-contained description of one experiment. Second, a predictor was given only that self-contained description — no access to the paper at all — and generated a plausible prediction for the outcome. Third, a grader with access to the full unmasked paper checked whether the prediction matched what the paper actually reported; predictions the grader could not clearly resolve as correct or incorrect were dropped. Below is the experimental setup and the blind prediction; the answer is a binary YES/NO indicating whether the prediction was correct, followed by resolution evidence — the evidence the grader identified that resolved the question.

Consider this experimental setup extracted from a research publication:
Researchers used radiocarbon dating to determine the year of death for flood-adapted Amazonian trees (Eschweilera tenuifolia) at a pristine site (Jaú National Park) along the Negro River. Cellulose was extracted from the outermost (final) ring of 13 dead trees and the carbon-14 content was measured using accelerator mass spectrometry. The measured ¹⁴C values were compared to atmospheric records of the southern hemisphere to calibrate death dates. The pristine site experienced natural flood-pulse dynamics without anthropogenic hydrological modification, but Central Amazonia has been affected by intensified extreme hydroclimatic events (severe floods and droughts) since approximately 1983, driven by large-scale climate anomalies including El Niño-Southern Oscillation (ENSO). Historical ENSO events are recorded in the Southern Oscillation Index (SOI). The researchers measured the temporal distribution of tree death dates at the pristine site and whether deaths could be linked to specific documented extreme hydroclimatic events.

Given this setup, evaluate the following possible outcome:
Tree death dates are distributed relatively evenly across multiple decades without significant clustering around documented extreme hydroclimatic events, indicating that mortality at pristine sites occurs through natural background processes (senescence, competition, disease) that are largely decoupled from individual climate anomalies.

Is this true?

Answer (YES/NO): NO